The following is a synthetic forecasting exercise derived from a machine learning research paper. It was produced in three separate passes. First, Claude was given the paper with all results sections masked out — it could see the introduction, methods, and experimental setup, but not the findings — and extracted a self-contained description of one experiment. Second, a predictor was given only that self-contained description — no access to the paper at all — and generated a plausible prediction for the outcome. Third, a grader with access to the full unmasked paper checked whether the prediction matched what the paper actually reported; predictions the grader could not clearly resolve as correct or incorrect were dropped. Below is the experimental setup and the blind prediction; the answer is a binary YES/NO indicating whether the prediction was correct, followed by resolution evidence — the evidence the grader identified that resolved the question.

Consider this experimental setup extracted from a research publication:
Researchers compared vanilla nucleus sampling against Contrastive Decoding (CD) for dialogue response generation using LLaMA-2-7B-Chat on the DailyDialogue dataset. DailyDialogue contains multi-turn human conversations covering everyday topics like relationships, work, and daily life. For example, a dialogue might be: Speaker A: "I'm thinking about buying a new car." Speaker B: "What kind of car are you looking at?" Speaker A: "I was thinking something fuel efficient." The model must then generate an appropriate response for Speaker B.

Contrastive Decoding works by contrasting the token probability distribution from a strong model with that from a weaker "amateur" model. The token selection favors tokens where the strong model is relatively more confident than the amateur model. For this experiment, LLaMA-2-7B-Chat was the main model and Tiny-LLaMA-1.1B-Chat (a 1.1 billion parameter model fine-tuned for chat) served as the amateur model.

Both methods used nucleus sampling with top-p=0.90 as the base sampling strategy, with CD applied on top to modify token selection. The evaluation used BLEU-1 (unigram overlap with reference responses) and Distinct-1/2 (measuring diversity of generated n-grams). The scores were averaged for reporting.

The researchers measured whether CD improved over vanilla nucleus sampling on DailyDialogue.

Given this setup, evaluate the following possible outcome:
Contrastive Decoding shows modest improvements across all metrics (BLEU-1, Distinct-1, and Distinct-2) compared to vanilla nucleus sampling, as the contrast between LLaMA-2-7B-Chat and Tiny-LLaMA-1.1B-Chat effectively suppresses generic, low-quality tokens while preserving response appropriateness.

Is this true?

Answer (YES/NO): NO